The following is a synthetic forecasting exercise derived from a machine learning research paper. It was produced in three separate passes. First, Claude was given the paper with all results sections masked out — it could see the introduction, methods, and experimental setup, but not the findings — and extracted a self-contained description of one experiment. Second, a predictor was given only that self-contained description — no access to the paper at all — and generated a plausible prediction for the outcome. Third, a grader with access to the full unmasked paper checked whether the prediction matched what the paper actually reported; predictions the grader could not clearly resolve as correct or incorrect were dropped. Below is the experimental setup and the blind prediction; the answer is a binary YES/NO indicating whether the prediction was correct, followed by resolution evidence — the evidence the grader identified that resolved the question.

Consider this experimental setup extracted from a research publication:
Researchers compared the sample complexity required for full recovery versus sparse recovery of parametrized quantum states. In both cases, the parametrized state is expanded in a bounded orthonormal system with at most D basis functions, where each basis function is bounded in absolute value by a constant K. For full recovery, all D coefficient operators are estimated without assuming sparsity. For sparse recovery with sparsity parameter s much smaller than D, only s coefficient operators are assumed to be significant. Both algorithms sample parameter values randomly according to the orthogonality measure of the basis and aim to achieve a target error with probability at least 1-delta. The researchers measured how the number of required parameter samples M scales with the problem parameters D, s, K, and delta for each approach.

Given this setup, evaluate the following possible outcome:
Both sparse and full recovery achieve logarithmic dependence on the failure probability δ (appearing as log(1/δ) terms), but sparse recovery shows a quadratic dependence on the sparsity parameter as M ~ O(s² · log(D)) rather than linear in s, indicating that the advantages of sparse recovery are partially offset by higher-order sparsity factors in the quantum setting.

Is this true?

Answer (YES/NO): NO